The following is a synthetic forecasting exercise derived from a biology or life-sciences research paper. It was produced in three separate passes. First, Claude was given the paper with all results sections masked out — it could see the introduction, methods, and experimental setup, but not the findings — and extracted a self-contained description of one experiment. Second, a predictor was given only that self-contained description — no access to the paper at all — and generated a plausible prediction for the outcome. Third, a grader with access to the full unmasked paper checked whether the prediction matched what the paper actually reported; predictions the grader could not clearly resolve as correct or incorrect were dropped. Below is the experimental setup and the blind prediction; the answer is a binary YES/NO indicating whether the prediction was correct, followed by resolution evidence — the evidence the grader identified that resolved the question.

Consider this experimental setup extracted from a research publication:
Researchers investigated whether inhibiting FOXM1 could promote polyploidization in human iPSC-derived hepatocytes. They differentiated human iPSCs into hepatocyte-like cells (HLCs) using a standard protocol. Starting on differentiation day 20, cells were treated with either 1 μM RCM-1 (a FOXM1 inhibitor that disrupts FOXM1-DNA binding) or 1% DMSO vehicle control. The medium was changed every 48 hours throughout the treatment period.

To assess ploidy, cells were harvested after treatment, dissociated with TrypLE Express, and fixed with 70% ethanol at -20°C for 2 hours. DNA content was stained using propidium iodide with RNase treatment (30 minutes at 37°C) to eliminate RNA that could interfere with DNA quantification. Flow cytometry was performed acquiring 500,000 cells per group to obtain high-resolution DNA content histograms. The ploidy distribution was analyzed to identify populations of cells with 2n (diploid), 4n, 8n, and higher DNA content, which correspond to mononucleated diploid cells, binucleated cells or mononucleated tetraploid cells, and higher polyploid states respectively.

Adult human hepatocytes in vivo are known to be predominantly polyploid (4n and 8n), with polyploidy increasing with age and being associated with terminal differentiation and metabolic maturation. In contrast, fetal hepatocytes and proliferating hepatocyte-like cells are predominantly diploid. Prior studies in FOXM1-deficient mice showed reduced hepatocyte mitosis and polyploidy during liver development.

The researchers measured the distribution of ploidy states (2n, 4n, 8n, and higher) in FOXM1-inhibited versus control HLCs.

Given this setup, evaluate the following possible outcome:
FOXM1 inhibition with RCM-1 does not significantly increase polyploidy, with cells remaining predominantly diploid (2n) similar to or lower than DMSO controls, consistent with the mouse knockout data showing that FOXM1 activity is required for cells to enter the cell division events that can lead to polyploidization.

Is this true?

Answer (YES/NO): NO